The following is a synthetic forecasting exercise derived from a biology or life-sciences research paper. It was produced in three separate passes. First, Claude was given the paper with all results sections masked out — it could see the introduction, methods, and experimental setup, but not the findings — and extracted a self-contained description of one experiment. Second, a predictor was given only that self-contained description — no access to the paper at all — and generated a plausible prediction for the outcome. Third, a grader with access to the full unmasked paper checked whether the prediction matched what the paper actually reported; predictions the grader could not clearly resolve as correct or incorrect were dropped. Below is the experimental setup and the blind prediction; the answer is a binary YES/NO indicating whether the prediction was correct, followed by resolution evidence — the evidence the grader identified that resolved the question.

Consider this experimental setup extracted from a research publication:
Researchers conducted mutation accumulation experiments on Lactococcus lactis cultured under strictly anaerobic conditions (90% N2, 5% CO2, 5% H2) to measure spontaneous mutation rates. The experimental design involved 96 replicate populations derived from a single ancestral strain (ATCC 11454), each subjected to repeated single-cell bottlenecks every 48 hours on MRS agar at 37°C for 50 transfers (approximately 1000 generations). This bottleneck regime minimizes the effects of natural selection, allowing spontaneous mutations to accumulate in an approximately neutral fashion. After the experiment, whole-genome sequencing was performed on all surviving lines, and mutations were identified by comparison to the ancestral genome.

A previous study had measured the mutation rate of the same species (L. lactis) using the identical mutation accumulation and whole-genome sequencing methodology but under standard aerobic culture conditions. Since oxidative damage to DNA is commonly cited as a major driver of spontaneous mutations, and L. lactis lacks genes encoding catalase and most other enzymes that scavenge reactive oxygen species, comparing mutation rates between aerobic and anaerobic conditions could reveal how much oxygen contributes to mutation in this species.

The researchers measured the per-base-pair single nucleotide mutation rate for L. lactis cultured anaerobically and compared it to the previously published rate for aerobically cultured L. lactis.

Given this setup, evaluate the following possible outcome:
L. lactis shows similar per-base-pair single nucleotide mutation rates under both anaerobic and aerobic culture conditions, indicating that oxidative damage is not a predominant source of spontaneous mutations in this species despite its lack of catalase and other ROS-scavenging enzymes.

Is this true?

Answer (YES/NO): NO